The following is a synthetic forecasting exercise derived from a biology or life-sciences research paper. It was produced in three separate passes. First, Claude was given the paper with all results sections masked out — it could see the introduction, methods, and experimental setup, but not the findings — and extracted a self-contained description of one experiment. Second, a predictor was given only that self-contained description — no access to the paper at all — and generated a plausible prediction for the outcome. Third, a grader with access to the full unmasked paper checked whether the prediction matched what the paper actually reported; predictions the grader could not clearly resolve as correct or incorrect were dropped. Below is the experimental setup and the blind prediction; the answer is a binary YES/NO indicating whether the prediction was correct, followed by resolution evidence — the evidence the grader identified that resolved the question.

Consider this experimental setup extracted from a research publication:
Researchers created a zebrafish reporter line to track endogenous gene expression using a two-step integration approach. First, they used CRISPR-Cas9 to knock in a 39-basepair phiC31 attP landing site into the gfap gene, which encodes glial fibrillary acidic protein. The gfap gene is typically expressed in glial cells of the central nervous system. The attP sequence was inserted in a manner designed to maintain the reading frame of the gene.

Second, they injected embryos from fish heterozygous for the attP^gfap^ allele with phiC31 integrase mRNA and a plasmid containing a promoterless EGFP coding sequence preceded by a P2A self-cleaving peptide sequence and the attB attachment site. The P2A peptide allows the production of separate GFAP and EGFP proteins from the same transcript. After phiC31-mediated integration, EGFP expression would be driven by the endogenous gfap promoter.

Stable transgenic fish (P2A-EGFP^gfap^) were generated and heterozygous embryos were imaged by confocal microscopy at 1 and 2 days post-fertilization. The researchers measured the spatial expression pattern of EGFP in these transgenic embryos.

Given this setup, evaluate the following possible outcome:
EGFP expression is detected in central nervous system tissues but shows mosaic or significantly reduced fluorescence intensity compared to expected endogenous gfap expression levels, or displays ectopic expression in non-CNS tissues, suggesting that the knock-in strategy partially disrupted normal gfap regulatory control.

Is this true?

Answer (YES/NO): NO